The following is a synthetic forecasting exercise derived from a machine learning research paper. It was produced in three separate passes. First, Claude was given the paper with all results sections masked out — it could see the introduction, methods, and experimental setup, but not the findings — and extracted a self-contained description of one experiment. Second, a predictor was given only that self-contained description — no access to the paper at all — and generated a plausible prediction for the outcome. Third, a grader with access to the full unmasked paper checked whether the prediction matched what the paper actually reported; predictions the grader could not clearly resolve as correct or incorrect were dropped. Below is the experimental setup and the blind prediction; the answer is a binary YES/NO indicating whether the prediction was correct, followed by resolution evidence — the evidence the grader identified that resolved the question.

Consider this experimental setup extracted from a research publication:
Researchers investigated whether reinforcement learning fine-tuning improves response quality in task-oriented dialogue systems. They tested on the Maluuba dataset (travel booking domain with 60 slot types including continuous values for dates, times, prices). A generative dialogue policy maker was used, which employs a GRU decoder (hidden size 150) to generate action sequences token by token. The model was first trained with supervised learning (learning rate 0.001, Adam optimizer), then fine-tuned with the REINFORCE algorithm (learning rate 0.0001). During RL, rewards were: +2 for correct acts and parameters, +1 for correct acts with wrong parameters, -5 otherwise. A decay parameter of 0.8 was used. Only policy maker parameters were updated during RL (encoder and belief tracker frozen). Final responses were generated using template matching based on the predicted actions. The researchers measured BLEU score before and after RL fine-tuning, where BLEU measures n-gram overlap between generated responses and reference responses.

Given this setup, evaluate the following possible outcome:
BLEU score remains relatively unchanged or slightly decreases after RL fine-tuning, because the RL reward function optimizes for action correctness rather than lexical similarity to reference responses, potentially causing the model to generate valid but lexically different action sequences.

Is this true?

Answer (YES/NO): NO